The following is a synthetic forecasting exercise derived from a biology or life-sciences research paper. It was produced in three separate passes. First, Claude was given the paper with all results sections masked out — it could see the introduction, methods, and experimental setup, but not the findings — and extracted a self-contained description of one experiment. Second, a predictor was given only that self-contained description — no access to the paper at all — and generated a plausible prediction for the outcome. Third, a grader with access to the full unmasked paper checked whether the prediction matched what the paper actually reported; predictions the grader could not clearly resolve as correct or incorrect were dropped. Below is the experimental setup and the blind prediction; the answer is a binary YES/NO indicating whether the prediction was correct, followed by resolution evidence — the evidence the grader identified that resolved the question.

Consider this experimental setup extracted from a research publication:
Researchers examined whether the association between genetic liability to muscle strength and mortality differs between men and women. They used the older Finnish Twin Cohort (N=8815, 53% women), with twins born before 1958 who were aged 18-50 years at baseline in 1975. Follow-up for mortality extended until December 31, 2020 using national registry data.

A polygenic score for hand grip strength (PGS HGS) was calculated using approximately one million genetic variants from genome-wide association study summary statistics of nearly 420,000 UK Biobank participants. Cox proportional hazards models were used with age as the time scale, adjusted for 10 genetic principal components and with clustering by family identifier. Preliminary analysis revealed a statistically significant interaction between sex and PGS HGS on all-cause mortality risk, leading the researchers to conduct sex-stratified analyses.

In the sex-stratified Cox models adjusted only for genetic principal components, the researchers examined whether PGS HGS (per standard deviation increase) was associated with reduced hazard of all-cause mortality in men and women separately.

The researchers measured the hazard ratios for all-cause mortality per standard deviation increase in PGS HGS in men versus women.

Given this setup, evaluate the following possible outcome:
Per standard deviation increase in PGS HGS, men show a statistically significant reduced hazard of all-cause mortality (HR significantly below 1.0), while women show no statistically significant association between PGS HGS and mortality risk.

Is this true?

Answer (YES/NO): YES